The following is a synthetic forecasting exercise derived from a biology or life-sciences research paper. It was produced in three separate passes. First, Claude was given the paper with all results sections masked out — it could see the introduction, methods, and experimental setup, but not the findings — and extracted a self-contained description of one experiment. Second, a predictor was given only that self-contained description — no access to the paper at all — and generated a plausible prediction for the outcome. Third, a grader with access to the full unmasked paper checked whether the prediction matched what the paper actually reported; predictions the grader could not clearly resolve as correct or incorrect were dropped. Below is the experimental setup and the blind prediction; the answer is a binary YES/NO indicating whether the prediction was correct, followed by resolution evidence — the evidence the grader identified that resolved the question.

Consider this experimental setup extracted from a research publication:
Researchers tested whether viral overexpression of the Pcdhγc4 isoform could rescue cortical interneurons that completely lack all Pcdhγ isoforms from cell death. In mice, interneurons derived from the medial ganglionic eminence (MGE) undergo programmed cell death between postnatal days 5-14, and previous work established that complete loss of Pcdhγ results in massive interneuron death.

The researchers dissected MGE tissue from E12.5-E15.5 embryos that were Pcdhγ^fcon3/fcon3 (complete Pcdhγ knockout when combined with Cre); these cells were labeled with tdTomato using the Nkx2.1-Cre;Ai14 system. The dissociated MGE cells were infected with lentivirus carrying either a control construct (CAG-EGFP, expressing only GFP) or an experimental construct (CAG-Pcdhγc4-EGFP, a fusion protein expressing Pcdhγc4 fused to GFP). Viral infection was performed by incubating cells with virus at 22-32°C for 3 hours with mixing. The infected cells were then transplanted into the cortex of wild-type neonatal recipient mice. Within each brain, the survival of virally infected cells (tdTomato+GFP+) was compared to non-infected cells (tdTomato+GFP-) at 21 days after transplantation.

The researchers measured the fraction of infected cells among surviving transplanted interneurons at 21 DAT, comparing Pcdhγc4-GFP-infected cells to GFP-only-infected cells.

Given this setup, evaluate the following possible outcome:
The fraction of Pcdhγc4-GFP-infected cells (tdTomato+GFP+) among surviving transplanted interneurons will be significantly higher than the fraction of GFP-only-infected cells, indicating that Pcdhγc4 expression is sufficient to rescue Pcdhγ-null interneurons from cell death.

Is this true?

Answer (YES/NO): YES